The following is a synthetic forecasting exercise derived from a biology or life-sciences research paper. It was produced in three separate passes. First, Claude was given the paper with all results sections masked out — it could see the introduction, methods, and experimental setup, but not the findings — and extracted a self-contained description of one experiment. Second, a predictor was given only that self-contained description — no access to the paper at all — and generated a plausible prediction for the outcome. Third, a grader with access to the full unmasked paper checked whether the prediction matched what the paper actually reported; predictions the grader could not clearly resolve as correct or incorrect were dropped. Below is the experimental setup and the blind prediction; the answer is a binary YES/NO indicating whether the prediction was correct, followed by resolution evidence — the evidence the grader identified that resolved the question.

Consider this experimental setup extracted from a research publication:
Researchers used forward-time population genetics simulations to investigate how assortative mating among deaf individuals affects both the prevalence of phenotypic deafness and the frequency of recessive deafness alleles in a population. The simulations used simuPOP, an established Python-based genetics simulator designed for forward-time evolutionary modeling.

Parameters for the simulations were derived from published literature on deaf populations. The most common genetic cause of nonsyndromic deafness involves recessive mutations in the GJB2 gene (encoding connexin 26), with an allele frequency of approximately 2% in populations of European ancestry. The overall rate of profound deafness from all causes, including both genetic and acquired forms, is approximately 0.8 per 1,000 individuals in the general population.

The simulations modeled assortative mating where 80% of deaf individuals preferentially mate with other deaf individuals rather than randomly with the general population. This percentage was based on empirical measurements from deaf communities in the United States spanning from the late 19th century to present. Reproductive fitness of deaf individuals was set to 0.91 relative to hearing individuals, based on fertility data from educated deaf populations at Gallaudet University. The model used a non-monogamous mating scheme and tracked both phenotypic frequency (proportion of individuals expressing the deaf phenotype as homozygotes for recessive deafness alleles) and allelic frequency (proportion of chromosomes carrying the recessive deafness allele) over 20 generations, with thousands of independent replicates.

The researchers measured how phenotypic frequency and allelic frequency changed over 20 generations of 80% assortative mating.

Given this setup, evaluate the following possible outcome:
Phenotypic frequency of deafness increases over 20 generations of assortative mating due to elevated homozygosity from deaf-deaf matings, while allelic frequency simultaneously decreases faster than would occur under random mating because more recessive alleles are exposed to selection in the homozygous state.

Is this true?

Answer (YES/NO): NO